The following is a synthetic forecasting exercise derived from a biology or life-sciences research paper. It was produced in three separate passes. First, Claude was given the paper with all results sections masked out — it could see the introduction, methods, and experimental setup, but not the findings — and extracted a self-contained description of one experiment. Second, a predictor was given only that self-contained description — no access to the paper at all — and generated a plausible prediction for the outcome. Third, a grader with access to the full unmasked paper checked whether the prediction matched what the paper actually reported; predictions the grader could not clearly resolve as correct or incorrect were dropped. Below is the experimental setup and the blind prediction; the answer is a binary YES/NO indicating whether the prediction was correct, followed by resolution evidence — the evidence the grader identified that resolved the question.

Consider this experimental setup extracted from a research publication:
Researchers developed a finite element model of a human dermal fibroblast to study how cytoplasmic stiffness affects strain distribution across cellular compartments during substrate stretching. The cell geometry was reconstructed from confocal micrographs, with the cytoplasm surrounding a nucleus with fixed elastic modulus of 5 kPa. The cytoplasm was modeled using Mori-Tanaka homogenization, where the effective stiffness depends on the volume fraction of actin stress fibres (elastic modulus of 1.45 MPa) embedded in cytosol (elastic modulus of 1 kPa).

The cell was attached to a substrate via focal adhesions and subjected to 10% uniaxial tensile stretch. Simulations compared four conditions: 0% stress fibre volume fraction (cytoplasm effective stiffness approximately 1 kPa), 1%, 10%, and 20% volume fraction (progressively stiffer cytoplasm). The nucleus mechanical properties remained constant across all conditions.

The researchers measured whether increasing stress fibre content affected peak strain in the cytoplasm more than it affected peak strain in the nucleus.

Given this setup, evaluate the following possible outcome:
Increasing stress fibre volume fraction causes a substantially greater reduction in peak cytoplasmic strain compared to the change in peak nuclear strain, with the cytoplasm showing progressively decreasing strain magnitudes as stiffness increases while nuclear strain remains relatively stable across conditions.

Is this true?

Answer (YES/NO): NO